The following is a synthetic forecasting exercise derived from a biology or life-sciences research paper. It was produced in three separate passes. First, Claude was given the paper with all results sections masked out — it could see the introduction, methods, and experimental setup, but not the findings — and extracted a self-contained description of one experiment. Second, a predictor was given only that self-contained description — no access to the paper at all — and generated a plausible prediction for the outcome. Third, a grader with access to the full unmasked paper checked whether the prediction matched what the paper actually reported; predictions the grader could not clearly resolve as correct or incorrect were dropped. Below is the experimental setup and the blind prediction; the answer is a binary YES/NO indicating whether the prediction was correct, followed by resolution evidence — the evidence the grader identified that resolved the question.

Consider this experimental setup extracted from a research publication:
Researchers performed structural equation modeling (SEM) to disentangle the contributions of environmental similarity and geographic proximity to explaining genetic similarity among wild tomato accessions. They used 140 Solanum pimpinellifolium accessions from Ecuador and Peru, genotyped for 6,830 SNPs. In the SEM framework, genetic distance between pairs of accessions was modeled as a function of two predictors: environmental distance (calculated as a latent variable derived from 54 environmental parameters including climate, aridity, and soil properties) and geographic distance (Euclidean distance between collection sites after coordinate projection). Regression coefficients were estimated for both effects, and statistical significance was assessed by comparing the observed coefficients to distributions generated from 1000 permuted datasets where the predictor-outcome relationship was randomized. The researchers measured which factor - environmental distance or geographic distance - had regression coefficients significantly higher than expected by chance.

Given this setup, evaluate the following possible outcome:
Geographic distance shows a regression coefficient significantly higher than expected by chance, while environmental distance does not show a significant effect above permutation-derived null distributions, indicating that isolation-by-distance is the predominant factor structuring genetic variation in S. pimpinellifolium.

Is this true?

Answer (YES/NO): NO